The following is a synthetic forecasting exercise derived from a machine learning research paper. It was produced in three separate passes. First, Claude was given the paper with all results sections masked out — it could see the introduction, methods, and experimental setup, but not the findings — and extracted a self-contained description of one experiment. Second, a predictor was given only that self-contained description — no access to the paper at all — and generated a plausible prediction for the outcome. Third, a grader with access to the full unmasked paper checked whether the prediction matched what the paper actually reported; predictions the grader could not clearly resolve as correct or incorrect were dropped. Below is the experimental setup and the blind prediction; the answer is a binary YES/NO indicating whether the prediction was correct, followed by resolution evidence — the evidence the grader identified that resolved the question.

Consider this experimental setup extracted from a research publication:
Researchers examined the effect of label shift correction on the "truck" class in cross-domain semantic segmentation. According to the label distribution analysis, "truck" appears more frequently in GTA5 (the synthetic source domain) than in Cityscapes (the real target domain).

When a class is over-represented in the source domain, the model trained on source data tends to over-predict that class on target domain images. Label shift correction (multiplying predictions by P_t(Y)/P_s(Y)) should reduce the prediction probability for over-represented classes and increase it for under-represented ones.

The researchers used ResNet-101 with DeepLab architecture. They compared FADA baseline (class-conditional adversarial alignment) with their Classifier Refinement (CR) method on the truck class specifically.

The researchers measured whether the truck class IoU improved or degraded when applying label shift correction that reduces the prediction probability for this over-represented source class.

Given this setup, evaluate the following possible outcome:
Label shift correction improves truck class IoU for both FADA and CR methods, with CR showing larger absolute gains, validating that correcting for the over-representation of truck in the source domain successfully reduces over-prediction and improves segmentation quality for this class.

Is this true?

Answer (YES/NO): NO